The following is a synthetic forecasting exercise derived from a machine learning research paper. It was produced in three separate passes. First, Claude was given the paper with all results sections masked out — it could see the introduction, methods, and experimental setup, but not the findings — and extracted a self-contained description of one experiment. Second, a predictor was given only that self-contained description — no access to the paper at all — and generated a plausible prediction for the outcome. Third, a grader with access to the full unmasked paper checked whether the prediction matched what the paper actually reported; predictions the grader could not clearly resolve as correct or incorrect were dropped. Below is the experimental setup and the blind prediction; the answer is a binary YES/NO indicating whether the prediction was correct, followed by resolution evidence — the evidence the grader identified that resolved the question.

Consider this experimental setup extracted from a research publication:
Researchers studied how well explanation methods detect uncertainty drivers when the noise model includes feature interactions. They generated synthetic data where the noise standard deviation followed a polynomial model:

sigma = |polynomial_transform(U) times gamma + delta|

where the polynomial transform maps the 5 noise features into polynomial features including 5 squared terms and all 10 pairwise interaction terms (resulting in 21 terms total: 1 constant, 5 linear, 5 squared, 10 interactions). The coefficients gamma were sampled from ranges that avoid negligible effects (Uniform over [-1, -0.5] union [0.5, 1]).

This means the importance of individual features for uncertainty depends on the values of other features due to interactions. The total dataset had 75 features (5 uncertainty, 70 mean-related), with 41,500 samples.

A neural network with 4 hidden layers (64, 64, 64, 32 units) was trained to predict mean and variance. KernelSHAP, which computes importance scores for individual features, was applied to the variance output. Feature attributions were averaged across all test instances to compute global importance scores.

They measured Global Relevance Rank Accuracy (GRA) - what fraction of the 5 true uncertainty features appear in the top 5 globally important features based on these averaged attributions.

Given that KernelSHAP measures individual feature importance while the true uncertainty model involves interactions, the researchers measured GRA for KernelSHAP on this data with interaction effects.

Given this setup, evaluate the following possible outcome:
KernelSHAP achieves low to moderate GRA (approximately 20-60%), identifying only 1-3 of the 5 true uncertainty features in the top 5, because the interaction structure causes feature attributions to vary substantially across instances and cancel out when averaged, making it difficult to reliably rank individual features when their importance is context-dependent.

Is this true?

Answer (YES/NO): NO